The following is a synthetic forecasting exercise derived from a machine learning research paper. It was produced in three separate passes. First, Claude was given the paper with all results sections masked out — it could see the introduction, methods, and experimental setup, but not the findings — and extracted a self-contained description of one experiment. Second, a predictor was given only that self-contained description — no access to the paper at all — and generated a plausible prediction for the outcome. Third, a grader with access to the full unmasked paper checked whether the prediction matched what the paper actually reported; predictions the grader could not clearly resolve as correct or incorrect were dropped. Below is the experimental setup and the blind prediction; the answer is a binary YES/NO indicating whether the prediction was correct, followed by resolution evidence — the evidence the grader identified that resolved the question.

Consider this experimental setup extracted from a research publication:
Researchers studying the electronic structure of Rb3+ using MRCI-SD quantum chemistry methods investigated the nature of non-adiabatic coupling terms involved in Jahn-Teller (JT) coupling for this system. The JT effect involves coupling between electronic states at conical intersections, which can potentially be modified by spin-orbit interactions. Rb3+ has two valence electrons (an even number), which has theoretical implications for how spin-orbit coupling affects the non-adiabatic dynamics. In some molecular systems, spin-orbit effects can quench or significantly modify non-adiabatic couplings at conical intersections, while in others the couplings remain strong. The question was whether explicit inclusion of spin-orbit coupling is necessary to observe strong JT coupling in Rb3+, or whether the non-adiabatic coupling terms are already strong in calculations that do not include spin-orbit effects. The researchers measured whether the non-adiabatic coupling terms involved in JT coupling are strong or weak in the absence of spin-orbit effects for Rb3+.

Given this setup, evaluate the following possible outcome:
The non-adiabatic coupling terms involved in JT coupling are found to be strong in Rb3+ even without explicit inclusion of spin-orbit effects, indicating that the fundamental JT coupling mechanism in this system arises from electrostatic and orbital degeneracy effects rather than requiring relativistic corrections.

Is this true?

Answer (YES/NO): YES